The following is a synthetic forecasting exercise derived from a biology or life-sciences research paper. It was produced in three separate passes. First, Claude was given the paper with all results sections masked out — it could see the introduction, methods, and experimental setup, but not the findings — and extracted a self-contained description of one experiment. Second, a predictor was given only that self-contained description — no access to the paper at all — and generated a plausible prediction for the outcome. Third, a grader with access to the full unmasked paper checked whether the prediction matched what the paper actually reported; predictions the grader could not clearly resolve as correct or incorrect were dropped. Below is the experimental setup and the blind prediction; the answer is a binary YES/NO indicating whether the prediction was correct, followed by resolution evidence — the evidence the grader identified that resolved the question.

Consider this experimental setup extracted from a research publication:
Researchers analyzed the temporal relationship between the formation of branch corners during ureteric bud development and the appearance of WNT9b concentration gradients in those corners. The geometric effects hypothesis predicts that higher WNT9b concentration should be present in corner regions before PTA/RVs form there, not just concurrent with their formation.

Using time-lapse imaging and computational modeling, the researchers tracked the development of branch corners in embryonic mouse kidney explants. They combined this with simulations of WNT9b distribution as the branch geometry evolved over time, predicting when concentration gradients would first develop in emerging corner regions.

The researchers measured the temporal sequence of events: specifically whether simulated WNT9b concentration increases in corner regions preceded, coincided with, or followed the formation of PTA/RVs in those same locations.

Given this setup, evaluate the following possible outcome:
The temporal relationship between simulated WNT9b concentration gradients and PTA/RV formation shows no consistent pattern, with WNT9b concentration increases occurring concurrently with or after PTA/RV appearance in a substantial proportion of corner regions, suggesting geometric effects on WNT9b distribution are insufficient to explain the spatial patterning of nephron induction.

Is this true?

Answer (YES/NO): NO